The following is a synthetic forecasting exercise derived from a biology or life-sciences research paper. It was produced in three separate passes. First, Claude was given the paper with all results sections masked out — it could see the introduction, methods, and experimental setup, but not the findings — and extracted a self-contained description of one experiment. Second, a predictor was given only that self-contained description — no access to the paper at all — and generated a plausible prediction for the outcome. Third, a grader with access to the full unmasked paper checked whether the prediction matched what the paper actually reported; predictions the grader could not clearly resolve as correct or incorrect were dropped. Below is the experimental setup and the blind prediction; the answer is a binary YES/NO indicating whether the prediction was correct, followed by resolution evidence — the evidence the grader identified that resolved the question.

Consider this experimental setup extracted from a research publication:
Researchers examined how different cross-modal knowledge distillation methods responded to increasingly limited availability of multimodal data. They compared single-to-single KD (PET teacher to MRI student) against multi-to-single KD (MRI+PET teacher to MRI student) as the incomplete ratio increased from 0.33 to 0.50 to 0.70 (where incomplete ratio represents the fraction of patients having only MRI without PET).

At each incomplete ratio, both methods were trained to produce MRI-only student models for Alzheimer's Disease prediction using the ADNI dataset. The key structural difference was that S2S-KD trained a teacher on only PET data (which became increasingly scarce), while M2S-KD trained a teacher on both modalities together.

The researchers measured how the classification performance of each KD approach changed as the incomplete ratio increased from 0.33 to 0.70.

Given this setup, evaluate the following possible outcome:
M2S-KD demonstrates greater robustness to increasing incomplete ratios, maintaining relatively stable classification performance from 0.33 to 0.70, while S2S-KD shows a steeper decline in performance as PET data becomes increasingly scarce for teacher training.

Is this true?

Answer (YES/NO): NO